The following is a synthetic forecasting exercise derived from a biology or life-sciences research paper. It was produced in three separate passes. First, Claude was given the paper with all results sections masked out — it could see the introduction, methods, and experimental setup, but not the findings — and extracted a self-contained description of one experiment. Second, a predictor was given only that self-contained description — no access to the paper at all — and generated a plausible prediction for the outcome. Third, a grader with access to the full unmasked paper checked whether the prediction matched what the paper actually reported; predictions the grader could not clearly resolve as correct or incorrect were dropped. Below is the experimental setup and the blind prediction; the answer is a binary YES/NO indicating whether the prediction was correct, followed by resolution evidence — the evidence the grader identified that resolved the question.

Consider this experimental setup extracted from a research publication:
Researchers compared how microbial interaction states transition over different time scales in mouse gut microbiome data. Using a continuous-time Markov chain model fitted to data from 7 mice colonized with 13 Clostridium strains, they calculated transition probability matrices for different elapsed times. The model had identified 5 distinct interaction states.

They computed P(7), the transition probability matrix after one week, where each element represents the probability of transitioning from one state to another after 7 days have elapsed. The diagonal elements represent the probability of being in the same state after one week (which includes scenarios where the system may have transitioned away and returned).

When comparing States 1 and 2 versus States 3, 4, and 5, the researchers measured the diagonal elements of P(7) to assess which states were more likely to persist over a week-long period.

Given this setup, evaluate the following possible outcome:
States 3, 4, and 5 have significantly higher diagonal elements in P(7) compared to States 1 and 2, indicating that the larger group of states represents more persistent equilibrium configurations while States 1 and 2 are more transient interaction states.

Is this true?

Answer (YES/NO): YES